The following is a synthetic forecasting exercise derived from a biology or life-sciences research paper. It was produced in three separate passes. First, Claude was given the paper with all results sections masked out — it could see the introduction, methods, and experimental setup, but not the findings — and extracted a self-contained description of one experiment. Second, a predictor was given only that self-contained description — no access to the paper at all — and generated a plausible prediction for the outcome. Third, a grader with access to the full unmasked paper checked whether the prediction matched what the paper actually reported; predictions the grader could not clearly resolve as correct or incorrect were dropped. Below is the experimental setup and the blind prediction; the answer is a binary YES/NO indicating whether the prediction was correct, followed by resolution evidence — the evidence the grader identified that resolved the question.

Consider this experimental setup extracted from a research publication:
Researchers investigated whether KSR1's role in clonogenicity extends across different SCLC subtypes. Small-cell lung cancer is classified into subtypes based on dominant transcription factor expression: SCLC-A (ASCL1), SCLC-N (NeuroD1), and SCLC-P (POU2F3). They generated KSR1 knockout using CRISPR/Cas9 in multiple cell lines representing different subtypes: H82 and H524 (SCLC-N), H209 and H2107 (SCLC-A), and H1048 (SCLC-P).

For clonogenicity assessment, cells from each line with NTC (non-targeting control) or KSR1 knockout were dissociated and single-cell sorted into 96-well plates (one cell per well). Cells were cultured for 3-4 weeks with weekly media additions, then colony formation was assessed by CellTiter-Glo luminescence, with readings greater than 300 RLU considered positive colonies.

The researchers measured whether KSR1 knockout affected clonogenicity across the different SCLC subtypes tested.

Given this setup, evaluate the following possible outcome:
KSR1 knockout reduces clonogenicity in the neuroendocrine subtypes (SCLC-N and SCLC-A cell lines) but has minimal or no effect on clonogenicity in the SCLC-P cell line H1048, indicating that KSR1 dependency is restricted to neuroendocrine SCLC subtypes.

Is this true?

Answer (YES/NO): NO